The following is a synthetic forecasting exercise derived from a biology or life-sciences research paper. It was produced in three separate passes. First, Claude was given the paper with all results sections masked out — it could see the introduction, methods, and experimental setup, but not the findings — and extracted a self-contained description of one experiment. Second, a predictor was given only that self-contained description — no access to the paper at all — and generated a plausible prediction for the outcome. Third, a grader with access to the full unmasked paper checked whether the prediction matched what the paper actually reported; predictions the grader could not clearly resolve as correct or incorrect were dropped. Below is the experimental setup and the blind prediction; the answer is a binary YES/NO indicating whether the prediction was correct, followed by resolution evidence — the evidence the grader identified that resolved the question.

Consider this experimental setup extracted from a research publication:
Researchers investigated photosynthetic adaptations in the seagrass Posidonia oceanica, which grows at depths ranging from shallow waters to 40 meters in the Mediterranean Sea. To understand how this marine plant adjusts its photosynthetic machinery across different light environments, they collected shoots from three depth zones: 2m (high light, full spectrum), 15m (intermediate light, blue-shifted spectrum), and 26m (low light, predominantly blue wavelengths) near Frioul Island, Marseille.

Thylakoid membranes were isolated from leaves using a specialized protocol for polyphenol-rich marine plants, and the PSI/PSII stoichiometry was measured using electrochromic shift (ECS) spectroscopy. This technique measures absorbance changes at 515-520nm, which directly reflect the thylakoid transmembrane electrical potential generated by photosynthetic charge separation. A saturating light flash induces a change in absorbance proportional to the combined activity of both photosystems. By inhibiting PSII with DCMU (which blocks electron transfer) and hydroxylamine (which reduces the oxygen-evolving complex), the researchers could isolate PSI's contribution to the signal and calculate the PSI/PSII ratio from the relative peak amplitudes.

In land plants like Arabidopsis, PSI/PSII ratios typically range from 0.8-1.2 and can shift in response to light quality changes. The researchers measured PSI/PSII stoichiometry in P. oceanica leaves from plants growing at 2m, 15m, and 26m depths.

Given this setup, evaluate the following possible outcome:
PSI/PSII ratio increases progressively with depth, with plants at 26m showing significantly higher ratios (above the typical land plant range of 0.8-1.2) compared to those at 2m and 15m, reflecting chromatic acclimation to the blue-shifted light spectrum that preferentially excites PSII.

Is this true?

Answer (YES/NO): NO